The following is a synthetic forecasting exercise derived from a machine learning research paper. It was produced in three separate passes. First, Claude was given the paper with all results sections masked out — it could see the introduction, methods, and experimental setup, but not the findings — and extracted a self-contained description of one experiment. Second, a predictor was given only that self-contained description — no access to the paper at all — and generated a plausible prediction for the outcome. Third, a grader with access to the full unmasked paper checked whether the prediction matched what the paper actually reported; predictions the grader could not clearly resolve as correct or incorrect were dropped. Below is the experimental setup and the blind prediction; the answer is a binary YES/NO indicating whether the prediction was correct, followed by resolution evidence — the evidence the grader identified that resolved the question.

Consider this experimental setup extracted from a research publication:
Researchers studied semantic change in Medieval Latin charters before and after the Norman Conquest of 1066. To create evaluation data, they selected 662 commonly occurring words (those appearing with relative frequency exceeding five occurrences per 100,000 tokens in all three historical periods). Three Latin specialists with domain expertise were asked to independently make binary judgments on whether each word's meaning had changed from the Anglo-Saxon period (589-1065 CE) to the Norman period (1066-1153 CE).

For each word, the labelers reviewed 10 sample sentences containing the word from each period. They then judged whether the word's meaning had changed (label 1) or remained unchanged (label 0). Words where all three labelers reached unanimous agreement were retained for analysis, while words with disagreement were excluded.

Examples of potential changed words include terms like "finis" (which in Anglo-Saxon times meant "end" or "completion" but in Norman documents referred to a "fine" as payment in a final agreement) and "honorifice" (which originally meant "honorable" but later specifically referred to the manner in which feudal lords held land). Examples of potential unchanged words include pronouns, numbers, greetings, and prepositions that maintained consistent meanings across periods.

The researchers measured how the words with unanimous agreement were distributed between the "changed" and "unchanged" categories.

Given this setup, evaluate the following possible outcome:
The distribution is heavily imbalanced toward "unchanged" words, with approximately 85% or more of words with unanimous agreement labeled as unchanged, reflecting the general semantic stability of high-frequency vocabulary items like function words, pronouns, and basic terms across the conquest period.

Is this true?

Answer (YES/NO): YES